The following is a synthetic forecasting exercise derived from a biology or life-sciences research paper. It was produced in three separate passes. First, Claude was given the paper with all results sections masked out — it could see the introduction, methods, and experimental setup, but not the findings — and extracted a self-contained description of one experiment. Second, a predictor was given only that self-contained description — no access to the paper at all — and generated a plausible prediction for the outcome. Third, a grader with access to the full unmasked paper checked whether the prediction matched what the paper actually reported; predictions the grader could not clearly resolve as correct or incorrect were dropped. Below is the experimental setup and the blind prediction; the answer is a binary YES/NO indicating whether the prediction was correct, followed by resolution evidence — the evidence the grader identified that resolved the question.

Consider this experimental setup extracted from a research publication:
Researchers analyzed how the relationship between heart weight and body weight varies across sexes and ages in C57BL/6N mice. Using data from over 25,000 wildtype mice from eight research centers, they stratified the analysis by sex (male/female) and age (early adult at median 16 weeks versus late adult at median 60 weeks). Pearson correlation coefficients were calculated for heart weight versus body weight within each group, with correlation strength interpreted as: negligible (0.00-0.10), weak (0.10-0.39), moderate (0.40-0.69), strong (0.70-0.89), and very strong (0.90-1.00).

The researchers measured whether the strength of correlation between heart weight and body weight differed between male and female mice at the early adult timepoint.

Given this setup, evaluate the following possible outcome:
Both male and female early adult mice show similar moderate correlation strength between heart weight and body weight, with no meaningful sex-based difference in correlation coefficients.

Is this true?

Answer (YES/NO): NO